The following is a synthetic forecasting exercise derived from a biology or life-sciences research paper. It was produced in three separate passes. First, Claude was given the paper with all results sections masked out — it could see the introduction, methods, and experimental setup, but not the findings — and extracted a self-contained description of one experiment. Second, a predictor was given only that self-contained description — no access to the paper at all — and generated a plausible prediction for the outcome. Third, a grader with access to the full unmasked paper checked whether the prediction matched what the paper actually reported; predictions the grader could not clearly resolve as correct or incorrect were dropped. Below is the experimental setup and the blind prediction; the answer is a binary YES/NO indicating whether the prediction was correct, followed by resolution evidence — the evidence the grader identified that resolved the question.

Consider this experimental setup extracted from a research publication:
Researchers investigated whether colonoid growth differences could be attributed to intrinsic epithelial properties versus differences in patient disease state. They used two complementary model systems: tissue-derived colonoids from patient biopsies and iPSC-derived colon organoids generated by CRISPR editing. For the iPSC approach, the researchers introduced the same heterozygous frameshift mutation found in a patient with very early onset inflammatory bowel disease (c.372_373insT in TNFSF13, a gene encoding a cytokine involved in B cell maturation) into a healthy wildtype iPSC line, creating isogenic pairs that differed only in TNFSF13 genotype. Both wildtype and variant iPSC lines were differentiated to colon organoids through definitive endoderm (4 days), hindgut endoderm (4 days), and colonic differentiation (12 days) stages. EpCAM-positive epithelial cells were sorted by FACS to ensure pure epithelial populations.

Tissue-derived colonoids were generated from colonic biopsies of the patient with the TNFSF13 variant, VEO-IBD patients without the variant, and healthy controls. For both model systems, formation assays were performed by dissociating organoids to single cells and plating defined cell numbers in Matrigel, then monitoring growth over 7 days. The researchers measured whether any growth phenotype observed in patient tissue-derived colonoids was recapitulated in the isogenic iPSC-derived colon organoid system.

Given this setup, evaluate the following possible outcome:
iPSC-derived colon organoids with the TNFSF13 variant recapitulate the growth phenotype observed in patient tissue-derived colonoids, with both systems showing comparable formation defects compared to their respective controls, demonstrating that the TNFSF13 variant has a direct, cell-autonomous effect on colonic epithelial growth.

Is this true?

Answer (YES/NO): NO